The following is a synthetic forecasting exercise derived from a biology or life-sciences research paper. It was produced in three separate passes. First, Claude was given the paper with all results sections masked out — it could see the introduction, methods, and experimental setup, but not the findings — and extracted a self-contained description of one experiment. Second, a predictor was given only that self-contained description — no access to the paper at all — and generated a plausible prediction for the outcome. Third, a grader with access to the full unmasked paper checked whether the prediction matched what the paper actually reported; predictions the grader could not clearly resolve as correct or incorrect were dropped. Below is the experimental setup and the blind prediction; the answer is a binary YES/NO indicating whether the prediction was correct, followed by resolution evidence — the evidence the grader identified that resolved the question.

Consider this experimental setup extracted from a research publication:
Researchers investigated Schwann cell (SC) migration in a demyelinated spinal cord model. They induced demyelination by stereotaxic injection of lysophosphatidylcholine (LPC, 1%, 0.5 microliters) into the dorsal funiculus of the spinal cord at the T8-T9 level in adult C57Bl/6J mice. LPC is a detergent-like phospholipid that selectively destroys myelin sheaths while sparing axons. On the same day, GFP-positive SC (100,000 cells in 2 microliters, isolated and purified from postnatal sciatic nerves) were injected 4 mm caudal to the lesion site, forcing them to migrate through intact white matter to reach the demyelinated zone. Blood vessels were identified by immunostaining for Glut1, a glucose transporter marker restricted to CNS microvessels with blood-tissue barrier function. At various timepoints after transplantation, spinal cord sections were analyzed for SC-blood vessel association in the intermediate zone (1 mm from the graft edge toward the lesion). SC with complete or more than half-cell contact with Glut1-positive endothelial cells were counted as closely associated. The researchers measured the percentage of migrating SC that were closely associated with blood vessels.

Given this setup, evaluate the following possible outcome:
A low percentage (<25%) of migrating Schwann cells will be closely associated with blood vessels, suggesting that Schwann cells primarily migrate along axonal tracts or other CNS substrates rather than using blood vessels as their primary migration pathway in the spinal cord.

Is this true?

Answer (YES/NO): NO